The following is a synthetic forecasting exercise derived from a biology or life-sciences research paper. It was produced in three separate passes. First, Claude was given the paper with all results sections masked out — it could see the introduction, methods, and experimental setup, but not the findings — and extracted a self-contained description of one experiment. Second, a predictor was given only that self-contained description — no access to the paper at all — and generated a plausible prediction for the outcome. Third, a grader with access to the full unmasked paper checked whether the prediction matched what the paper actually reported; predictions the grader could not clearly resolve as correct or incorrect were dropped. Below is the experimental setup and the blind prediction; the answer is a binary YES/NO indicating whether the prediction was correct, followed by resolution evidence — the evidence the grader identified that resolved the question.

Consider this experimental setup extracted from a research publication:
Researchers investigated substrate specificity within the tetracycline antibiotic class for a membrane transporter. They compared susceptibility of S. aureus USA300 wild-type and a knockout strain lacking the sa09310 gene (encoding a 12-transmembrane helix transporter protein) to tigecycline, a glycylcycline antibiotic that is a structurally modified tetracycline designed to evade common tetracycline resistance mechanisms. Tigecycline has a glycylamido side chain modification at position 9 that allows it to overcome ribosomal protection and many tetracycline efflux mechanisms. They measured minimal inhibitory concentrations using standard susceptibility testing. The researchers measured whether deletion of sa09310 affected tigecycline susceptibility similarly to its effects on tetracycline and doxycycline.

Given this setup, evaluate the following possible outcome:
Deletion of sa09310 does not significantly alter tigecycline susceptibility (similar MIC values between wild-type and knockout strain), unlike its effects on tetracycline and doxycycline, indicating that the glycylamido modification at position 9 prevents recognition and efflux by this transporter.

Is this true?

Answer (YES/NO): YES